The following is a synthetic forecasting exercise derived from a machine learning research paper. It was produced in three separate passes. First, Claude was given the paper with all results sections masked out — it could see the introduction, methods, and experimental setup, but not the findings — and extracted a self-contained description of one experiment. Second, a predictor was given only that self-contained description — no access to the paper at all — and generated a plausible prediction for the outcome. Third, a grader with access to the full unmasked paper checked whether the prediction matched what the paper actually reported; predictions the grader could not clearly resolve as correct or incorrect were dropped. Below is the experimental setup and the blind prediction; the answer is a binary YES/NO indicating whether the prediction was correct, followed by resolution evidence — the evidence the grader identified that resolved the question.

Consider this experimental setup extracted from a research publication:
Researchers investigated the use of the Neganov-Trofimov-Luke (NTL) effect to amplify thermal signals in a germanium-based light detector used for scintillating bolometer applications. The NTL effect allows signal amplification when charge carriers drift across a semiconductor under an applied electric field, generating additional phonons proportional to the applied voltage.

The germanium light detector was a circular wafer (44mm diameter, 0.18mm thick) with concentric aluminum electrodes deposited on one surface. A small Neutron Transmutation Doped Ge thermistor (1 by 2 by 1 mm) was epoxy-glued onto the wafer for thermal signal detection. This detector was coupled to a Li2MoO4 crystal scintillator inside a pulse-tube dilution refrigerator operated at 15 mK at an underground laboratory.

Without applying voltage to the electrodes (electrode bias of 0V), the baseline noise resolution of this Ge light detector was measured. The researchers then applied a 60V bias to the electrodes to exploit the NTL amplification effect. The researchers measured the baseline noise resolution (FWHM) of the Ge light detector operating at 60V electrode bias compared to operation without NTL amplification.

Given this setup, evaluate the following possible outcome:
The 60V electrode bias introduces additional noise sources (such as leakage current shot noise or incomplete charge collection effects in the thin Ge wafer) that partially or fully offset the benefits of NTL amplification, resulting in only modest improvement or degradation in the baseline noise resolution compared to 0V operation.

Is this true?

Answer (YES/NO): NO